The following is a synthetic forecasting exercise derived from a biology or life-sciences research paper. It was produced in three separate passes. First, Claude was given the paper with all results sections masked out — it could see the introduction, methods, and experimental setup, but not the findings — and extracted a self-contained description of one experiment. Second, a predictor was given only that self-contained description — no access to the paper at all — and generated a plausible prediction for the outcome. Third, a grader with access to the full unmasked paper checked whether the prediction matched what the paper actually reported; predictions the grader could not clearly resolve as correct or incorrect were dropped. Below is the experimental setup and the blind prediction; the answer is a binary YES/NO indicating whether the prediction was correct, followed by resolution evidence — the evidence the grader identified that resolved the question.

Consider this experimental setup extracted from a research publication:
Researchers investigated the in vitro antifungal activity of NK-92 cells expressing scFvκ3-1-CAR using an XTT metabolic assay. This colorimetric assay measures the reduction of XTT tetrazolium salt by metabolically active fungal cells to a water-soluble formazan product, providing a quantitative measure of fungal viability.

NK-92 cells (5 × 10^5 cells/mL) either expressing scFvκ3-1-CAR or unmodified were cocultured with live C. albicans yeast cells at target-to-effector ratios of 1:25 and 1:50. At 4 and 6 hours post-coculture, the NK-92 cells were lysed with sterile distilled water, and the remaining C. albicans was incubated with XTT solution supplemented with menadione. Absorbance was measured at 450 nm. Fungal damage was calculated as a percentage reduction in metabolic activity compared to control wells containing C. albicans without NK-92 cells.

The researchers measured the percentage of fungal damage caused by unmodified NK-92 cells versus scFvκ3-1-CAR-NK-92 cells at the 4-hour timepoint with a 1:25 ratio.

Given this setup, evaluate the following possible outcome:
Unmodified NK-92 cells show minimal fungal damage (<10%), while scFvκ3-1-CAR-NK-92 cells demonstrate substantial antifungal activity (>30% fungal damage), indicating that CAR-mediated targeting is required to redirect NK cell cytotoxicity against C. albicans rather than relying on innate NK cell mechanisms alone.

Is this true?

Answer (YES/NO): NO